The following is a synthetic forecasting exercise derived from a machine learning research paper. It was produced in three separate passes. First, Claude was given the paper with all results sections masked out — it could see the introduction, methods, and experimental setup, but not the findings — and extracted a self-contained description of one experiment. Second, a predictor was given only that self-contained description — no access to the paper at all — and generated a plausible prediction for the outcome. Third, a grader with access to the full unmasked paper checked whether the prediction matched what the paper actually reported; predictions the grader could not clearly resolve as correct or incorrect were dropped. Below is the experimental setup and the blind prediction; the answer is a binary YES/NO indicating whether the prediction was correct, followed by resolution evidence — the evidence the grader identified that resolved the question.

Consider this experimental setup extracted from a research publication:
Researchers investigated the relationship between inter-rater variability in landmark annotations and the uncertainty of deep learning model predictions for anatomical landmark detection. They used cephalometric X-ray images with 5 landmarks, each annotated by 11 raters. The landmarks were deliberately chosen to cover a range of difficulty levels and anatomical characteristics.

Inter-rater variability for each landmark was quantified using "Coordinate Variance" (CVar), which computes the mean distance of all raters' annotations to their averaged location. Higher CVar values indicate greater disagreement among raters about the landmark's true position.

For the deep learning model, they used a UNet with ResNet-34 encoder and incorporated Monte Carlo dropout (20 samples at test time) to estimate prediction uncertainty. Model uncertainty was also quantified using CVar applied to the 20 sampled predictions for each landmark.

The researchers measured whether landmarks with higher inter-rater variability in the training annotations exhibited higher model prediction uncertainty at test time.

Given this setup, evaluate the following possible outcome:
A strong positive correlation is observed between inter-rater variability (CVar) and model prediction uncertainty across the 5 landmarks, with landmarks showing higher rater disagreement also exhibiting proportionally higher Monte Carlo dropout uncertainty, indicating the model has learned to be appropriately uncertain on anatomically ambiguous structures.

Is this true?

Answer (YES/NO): NO